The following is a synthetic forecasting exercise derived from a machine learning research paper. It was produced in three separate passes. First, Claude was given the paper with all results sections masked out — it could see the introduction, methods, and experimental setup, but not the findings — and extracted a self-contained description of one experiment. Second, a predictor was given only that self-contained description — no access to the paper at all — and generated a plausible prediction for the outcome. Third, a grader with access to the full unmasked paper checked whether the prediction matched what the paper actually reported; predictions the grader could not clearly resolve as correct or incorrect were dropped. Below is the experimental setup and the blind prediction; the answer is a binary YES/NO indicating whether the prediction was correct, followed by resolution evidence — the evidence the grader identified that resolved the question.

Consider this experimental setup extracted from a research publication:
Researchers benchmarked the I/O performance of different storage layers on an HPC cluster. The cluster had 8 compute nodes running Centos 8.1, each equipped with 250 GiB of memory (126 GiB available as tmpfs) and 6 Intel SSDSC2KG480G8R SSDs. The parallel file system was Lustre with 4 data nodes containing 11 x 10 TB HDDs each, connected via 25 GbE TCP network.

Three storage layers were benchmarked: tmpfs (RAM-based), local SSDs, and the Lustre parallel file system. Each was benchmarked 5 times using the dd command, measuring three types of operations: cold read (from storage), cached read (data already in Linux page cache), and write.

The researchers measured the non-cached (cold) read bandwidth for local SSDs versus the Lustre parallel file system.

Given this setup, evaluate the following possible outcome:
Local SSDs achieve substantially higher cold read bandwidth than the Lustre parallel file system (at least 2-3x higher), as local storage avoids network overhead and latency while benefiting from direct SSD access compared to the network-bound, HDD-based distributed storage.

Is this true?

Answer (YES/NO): NO